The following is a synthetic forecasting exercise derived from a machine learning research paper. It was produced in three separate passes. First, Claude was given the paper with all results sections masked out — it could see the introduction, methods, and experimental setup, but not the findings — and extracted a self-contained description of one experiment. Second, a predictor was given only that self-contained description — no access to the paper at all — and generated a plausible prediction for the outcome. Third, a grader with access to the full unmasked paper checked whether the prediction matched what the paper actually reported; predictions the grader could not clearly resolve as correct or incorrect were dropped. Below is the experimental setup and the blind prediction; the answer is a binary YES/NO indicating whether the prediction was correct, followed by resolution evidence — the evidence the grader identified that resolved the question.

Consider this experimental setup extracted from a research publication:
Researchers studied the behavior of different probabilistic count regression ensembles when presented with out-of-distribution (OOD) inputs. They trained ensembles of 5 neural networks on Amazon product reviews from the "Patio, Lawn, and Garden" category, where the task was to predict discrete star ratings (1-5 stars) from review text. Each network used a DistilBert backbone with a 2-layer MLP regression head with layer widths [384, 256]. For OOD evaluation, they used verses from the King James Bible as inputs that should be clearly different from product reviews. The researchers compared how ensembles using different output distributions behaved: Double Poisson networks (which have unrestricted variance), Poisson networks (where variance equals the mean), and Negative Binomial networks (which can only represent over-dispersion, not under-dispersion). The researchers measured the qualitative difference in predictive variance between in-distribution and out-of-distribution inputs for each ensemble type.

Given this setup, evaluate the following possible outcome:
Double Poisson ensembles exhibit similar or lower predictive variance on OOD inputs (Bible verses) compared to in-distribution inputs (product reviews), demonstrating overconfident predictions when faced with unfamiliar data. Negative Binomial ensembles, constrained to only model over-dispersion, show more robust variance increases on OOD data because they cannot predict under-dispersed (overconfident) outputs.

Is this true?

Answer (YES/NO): NO